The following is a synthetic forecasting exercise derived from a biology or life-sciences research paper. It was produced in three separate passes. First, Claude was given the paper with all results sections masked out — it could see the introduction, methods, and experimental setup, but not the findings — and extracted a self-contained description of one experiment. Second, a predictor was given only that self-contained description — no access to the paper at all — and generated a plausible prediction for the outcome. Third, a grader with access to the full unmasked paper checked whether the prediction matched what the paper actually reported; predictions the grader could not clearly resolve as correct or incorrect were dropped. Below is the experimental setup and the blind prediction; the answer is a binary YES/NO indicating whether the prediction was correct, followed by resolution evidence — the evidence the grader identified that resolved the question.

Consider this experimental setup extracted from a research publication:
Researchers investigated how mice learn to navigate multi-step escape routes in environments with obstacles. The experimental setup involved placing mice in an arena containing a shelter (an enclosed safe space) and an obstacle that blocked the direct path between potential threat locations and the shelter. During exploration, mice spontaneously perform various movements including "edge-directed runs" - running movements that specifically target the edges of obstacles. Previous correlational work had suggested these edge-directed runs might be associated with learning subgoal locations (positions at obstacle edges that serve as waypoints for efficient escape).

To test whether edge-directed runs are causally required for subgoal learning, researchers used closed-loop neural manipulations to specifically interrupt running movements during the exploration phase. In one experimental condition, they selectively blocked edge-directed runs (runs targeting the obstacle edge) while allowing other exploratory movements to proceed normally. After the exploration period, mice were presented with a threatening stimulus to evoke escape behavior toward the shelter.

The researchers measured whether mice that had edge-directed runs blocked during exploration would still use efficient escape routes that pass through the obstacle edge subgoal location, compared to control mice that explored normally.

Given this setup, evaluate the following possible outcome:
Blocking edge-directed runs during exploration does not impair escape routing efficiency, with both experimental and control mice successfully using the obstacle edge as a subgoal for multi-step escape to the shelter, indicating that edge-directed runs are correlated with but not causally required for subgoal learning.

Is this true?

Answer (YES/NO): NO